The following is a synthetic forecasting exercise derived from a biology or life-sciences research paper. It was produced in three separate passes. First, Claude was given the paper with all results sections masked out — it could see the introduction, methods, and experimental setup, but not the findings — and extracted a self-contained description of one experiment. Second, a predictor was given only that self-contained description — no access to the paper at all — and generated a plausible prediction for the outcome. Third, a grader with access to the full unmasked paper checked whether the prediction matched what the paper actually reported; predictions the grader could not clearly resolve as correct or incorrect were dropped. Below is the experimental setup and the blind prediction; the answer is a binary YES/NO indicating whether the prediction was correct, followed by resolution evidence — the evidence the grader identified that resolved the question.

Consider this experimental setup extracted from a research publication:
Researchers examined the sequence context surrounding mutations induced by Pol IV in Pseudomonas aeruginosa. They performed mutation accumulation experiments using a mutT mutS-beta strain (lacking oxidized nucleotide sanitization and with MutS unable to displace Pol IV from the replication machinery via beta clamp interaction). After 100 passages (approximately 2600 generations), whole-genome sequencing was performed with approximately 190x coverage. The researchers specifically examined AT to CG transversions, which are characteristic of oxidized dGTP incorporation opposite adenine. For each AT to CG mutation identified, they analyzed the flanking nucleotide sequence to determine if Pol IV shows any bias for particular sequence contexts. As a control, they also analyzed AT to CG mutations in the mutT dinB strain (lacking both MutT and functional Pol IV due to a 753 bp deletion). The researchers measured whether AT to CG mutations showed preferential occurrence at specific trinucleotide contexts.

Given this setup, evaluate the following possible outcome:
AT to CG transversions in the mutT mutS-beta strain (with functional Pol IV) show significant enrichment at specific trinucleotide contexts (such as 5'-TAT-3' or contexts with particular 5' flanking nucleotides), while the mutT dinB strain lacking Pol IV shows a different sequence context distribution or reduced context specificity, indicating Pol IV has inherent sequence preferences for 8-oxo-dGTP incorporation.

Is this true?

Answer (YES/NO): NO